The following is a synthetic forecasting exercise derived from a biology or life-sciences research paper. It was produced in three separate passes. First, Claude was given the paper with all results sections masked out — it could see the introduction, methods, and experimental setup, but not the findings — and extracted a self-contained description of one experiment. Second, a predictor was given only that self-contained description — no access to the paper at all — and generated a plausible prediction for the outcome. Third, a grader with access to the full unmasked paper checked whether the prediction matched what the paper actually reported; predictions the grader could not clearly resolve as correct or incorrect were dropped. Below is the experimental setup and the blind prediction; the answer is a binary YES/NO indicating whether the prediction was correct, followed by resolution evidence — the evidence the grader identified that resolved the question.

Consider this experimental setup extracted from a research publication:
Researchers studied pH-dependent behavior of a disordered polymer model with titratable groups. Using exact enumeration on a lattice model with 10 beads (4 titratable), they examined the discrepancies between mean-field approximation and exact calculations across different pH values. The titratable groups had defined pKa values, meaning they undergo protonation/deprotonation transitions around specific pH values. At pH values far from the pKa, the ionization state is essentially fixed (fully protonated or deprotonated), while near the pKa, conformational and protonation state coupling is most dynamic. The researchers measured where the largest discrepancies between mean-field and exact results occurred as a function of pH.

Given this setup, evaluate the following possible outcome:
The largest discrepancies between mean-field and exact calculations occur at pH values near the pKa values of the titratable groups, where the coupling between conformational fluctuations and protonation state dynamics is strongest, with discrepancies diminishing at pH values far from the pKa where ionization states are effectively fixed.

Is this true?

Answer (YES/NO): YES